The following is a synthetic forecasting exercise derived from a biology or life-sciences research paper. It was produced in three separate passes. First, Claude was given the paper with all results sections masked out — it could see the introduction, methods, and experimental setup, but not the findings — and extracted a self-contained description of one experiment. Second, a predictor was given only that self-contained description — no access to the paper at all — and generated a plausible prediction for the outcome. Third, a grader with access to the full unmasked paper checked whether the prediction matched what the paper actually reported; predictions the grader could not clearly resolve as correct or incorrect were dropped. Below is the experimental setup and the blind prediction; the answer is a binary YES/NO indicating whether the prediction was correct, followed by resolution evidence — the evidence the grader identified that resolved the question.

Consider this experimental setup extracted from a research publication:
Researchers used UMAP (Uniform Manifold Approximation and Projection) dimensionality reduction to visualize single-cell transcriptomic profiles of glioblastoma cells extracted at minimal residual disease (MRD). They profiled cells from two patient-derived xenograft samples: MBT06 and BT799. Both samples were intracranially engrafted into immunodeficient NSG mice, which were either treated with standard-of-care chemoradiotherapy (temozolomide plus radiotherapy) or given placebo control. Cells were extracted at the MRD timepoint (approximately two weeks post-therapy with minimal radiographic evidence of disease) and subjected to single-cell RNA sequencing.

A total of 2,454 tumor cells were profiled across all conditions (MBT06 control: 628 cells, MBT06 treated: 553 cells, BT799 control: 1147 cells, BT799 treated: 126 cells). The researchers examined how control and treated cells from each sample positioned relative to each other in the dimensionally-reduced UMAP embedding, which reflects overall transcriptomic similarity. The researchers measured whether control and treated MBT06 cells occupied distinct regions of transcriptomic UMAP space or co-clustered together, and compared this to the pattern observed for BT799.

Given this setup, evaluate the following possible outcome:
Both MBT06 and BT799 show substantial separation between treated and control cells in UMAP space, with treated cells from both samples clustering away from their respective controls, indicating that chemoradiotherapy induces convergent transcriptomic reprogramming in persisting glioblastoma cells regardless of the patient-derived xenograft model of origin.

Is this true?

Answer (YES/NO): NO